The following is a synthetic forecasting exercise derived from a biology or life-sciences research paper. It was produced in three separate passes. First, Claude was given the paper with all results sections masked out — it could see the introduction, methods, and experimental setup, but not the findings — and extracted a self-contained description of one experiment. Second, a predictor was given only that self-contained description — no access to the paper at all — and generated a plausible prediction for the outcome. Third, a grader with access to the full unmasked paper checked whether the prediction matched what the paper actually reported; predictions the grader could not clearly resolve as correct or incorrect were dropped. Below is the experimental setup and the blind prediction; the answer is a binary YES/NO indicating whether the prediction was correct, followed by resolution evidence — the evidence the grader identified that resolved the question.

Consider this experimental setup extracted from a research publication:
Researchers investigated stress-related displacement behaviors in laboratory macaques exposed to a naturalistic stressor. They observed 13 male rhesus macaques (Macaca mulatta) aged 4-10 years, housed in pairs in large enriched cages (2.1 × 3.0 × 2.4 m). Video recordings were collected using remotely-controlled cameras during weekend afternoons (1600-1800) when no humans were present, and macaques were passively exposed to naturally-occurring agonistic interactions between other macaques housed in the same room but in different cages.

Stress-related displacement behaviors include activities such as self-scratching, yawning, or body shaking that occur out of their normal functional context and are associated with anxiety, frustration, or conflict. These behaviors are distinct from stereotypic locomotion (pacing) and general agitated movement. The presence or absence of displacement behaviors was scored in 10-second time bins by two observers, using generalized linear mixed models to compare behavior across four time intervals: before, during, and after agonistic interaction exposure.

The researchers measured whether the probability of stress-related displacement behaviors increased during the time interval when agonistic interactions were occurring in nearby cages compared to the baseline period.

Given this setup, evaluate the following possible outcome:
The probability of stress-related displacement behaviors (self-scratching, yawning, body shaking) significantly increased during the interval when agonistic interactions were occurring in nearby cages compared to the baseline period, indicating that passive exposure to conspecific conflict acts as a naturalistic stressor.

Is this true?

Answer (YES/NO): NO